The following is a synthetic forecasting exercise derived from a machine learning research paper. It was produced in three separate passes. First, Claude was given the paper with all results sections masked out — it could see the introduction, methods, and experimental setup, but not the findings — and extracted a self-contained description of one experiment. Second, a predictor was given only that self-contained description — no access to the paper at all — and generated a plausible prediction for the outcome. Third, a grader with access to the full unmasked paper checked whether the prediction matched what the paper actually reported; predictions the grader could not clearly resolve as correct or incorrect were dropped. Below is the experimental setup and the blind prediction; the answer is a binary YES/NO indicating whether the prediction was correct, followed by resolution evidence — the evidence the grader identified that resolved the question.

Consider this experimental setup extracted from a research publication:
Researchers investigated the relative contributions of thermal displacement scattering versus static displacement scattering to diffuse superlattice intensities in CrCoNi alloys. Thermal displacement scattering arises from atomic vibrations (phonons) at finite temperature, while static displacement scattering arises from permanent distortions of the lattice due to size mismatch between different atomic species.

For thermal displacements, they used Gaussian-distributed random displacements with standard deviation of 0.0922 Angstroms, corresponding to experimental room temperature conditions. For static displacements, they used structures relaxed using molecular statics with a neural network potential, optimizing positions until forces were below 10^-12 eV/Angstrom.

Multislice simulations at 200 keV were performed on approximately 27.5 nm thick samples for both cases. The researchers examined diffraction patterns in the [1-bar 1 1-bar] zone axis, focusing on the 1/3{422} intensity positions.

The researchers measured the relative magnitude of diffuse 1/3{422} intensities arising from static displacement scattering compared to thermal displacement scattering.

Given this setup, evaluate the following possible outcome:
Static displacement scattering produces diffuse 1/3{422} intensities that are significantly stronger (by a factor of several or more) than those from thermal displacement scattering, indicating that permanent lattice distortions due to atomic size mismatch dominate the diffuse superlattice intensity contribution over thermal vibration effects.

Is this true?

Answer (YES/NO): NO